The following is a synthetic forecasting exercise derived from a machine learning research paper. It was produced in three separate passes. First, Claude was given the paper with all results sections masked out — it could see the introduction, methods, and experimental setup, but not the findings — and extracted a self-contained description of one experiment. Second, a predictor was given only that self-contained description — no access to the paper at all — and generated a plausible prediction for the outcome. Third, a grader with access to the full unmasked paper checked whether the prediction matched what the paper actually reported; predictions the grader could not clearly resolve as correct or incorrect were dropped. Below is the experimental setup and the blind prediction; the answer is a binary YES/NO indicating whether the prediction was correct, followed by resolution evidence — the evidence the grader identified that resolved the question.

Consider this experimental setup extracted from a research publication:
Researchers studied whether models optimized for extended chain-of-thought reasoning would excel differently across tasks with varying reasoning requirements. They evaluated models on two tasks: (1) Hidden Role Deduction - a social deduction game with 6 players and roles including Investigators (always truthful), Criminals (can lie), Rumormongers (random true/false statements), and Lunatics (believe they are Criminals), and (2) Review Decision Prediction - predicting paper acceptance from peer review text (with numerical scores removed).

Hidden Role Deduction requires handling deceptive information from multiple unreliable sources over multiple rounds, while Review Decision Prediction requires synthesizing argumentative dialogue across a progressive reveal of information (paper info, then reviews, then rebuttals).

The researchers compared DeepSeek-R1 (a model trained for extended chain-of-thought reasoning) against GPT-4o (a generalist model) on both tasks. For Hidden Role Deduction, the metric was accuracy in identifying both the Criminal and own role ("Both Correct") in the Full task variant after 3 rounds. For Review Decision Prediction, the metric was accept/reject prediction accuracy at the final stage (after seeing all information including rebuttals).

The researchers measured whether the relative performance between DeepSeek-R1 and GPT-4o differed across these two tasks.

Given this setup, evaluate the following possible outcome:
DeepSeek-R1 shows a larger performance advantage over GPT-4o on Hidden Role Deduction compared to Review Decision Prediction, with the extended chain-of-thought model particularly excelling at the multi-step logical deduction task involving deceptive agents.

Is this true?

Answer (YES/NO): YES